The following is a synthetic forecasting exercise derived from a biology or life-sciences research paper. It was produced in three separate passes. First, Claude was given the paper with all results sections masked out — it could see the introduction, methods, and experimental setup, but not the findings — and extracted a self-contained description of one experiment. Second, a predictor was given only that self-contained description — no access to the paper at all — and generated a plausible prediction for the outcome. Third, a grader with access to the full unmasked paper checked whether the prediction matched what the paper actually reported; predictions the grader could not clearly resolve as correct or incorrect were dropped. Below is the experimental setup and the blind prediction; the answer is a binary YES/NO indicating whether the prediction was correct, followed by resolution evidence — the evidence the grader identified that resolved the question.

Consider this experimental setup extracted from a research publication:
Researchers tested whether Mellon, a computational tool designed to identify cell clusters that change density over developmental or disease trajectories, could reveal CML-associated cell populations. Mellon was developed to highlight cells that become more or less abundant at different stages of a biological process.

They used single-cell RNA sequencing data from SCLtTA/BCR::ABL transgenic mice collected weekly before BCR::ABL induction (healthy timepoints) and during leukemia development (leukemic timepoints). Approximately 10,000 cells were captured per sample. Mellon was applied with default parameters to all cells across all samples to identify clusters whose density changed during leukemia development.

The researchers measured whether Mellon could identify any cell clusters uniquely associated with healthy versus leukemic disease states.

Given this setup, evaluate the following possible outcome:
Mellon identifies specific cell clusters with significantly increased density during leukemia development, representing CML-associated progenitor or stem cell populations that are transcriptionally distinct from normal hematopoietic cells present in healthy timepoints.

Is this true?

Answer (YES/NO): NO